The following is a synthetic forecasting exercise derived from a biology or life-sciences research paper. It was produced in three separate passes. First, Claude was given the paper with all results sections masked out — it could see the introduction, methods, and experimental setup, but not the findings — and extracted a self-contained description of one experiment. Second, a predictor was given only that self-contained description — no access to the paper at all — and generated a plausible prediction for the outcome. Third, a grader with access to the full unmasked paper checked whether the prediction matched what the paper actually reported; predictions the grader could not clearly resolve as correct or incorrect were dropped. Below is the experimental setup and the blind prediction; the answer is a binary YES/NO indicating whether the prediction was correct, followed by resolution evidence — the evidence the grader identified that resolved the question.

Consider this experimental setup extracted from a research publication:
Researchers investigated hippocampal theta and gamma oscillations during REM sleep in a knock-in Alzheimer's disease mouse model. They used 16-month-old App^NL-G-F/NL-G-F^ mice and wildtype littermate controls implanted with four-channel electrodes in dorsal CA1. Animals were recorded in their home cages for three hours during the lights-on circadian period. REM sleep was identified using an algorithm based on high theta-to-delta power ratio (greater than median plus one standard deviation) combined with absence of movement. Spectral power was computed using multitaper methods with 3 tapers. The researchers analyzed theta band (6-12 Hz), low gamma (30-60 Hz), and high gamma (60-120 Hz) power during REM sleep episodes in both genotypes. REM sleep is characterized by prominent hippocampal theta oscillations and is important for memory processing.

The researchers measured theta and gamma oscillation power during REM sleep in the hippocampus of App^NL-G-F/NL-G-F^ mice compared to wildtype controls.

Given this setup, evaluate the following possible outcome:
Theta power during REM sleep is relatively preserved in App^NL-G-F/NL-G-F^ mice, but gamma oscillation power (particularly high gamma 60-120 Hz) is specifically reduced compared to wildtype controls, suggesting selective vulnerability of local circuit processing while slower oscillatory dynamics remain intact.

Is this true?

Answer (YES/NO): NO